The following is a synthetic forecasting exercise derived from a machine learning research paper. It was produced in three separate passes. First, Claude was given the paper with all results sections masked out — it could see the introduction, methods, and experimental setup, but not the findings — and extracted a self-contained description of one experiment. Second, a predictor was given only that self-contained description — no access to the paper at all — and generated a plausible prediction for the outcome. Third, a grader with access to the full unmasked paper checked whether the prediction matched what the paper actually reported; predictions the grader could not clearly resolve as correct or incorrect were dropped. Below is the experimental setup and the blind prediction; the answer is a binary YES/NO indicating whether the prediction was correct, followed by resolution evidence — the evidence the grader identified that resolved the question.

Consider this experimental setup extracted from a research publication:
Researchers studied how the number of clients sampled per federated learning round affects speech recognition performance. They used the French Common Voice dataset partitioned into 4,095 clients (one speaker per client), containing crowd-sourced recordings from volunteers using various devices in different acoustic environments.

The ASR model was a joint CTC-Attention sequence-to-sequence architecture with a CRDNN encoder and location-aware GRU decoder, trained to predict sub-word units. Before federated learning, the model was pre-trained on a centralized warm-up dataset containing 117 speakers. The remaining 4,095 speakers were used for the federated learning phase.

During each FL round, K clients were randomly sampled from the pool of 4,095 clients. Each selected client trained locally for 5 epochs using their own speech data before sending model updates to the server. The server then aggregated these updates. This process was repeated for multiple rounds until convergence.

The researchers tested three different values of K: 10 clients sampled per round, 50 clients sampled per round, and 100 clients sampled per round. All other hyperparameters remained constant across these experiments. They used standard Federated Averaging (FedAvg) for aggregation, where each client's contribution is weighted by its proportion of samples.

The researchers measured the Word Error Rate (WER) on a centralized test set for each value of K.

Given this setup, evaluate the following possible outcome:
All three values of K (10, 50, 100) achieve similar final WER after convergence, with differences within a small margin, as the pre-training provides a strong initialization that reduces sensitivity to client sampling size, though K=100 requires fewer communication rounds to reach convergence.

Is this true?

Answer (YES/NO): NO